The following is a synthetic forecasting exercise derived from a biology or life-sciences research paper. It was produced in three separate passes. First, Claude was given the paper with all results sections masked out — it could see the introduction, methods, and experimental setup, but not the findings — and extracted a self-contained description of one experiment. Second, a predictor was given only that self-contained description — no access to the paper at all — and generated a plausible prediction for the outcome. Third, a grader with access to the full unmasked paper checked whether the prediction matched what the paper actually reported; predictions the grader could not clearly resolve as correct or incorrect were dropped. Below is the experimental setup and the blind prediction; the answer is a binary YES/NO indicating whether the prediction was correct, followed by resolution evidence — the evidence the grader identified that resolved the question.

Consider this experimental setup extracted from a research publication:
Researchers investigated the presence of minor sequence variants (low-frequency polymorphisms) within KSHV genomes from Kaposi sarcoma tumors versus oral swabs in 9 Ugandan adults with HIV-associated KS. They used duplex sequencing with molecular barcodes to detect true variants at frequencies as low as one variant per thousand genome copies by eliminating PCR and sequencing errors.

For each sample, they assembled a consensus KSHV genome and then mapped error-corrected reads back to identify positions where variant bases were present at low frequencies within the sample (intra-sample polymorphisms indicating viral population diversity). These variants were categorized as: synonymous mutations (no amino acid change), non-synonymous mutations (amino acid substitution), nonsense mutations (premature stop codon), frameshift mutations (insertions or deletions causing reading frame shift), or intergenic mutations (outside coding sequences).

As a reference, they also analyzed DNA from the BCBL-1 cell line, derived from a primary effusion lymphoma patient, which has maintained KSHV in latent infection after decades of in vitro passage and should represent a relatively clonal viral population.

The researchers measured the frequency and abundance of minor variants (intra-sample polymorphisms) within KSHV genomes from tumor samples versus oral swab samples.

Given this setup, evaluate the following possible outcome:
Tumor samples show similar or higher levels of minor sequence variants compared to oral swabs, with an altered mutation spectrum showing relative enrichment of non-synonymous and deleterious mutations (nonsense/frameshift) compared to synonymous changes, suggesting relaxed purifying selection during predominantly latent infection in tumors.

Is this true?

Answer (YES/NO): NO